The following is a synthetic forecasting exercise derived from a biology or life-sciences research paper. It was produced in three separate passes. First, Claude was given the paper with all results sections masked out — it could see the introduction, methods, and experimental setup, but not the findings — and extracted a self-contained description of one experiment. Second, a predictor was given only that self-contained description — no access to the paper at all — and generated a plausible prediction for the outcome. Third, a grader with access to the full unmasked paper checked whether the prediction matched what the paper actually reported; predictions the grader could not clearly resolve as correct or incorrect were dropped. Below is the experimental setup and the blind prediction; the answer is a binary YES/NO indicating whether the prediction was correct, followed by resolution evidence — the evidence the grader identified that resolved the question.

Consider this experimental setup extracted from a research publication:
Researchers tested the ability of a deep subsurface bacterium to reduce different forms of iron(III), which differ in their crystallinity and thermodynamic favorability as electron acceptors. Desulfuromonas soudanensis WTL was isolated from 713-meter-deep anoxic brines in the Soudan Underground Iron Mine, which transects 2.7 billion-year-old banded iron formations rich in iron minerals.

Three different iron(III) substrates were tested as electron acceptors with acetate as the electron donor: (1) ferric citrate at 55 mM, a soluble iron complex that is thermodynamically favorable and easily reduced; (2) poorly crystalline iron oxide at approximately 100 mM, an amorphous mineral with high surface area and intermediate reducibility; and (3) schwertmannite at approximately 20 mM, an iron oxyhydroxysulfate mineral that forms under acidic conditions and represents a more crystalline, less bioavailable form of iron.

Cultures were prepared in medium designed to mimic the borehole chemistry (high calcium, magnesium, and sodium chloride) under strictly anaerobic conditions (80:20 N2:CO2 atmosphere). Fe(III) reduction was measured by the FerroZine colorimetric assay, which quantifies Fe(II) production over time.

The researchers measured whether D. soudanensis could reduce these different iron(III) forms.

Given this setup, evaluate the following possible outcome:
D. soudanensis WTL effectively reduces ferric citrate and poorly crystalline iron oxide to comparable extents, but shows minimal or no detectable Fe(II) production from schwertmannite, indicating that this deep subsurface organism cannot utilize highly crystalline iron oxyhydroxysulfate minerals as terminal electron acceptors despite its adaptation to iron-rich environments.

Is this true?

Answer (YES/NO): NO